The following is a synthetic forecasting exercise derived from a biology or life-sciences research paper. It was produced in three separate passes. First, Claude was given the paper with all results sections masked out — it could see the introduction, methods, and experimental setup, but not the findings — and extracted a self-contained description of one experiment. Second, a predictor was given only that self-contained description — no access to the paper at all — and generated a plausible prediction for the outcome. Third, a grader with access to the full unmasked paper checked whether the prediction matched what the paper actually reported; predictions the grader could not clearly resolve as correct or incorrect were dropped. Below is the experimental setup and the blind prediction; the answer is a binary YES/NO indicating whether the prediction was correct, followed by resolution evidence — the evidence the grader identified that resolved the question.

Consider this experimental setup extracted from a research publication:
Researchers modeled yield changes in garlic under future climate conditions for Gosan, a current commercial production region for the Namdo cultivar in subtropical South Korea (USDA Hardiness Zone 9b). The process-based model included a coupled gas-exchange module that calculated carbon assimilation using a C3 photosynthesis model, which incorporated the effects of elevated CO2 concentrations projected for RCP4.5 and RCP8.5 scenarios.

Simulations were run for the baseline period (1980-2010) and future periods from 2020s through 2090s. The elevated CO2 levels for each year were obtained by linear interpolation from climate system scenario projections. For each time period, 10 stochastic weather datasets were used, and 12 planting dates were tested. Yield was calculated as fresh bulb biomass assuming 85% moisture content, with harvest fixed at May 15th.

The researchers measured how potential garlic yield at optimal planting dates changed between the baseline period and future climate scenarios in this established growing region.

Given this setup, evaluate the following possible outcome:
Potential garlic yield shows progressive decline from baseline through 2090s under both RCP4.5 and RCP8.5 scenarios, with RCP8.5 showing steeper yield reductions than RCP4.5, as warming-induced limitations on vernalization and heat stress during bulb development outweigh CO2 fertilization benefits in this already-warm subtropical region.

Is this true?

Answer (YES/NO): NO